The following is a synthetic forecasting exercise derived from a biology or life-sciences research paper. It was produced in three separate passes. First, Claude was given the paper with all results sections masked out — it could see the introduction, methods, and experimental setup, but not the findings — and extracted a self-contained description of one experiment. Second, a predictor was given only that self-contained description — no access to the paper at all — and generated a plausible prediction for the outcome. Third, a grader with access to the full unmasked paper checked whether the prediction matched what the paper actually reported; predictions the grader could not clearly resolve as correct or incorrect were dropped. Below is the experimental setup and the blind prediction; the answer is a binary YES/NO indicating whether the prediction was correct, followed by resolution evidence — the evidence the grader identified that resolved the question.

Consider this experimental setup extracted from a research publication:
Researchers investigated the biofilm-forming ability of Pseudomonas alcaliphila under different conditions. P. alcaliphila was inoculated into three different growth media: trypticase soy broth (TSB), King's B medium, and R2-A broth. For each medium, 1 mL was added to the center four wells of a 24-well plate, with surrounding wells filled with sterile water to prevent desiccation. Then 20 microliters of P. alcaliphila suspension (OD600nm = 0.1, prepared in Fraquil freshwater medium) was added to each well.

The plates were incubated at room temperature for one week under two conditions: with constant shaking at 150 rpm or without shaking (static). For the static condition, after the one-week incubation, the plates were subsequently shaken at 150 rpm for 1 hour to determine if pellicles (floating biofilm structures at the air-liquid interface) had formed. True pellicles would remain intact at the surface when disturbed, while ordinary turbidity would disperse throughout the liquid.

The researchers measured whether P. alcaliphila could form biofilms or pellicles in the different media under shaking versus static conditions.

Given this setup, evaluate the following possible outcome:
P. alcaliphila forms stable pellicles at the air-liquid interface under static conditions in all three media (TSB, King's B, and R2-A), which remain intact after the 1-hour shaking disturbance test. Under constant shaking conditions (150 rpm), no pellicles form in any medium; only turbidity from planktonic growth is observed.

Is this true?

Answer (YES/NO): NO